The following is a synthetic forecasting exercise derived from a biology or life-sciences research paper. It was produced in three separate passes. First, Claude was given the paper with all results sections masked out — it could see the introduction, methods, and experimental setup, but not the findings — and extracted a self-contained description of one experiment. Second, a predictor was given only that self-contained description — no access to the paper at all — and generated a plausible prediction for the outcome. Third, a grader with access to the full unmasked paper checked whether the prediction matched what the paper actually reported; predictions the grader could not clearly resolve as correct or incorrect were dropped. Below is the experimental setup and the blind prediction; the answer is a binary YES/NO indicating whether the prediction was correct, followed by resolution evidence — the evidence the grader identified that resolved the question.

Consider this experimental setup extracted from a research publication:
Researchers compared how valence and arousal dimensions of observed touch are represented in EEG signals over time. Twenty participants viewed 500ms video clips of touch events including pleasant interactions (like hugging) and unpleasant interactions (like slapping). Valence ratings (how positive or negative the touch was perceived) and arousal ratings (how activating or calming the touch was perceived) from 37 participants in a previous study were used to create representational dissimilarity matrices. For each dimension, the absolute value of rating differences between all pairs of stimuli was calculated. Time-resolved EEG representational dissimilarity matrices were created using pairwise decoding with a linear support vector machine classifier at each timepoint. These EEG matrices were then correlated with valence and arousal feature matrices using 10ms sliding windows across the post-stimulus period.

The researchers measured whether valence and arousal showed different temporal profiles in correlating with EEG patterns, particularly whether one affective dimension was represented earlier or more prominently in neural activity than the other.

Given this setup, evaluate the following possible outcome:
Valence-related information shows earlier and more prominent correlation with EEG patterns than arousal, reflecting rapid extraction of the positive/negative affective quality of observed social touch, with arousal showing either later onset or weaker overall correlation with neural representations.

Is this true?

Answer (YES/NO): NO